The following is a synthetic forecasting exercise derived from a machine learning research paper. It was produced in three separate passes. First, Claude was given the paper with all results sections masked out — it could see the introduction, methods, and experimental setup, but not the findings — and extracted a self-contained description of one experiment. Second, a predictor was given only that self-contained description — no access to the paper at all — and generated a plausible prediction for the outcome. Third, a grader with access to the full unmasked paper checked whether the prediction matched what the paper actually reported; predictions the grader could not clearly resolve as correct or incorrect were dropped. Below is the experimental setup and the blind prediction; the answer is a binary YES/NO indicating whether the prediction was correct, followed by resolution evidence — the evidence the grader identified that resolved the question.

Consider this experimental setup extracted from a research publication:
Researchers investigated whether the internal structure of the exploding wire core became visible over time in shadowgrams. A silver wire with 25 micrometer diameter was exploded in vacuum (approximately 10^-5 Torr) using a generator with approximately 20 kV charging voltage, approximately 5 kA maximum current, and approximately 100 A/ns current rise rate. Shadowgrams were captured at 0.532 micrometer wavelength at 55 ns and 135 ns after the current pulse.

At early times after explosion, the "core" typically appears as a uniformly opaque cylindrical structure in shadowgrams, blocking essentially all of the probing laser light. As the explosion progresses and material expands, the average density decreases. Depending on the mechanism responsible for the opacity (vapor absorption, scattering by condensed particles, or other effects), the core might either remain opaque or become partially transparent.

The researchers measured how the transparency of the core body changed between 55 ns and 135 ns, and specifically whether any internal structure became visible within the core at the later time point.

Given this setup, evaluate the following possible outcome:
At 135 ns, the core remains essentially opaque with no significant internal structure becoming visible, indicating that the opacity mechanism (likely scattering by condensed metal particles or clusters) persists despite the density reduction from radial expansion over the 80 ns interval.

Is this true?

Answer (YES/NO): NO